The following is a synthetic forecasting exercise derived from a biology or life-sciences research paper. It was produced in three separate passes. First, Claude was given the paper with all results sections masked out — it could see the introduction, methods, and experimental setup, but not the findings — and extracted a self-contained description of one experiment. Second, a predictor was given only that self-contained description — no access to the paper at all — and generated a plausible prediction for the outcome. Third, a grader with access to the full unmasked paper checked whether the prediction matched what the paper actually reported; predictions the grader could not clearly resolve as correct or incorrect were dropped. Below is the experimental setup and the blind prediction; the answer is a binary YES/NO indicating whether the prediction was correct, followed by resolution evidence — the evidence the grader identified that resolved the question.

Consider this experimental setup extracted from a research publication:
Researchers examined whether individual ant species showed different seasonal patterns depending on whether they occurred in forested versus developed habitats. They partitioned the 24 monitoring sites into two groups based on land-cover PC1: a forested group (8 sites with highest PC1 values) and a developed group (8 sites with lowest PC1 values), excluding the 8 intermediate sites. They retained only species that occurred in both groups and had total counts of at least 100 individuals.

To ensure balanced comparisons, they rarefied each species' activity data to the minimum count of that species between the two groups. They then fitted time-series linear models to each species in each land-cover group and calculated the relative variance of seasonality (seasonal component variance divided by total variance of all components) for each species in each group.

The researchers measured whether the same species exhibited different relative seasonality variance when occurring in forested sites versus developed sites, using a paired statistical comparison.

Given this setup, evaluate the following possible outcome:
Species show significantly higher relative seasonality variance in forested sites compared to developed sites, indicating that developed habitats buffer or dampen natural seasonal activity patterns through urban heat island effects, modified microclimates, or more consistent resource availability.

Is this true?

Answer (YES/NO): YES